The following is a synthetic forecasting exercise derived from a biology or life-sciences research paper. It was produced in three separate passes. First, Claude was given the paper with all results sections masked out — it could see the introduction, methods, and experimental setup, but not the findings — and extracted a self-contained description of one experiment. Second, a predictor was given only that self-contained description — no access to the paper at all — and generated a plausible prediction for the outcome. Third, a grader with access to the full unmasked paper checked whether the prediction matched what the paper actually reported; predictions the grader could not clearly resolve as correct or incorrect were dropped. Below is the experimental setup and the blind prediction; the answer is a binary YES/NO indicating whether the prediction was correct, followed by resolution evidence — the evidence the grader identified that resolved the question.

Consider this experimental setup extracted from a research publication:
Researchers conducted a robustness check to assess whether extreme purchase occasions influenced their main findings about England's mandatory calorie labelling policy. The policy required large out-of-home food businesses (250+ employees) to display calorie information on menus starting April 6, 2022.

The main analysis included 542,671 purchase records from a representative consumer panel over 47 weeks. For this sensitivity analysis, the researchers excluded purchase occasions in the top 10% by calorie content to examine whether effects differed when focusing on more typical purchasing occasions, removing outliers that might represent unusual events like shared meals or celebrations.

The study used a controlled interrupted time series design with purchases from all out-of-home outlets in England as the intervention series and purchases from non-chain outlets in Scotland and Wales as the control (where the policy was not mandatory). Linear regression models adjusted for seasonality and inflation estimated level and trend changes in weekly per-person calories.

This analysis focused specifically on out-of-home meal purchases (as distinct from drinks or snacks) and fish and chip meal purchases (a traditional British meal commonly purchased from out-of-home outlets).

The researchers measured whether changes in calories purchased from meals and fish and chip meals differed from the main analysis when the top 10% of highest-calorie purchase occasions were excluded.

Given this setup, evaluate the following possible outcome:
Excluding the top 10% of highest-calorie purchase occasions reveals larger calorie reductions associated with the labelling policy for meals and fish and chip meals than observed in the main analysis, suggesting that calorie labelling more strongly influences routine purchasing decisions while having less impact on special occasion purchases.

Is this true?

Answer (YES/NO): YES